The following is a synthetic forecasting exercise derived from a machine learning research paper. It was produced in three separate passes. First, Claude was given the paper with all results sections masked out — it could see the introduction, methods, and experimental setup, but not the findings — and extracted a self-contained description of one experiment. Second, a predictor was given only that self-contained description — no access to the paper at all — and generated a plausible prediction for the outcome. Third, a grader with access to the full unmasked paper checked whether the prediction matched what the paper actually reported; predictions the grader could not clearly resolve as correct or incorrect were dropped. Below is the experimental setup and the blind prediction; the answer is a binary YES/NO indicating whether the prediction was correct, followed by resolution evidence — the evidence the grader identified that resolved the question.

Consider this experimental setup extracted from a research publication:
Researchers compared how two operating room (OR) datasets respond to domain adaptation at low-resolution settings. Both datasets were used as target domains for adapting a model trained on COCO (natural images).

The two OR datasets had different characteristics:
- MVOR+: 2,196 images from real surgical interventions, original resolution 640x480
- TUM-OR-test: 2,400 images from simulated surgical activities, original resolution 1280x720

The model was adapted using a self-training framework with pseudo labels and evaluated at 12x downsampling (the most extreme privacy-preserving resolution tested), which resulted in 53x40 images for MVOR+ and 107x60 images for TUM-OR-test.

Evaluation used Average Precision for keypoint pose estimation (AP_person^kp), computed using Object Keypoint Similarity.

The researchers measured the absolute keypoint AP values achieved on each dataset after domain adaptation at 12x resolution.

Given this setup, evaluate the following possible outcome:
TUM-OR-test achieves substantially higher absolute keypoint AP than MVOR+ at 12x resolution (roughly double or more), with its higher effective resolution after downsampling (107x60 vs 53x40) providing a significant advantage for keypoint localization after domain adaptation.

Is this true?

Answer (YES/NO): NO